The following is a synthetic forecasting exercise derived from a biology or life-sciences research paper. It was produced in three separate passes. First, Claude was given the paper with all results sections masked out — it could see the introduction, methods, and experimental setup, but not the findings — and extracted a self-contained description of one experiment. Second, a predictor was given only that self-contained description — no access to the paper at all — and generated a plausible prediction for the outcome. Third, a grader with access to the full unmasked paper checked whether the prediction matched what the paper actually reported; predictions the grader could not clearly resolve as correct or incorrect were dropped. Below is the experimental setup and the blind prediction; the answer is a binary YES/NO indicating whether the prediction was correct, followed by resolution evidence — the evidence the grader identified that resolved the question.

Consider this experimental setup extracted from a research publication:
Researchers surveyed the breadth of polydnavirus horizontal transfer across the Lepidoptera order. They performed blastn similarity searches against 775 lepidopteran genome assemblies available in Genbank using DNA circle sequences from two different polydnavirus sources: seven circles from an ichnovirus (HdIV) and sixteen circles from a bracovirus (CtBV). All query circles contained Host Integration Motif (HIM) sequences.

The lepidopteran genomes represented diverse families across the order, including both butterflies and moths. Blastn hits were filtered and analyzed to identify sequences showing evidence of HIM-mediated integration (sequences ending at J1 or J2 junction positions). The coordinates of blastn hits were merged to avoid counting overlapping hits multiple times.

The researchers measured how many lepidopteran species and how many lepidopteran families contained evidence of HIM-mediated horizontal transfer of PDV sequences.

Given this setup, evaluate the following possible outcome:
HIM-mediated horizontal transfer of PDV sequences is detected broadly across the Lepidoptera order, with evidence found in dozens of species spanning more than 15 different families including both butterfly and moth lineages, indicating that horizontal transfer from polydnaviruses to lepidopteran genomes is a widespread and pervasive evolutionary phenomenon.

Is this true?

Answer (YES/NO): NO